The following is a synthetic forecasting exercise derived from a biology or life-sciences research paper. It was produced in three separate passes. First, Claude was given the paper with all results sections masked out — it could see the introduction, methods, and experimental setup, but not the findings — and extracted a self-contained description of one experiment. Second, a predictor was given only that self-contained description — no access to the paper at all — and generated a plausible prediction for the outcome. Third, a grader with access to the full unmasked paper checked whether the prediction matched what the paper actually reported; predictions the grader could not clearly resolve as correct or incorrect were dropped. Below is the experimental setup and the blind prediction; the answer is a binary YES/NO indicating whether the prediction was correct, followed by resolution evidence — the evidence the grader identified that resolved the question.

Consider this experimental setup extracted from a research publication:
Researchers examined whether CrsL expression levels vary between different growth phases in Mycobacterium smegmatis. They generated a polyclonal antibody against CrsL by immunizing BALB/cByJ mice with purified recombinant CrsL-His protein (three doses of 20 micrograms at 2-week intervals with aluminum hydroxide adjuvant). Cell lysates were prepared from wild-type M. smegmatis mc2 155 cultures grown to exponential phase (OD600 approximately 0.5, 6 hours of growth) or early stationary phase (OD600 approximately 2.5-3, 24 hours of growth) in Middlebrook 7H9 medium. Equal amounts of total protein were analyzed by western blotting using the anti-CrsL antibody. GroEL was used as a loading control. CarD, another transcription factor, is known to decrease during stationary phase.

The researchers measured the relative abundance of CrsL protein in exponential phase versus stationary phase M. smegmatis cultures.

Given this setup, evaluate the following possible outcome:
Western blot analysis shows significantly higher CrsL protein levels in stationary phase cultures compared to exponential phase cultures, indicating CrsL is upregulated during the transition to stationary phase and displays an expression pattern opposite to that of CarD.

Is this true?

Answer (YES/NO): NO